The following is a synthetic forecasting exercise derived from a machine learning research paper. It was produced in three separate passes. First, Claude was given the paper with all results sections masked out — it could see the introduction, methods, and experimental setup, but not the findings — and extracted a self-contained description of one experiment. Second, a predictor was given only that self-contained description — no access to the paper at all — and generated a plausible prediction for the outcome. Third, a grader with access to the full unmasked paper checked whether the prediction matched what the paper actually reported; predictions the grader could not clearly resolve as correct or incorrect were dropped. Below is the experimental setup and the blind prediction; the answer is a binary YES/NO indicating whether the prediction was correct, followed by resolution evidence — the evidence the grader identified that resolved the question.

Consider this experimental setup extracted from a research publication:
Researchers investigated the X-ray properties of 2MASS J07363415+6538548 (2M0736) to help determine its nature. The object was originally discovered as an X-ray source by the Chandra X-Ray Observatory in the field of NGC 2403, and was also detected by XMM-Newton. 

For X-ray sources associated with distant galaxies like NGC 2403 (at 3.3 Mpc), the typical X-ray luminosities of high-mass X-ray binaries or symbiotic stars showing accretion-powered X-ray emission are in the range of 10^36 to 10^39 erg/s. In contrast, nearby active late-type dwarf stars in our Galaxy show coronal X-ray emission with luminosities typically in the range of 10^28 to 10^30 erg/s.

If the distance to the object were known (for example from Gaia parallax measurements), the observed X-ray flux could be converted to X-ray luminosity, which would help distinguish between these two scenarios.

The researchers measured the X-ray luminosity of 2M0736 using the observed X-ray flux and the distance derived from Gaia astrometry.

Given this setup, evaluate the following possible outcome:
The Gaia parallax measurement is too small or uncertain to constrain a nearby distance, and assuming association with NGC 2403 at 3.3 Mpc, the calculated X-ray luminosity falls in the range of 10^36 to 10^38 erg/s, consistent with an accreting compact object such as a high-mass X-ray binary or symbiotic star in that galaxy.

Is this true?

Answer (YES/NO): NO